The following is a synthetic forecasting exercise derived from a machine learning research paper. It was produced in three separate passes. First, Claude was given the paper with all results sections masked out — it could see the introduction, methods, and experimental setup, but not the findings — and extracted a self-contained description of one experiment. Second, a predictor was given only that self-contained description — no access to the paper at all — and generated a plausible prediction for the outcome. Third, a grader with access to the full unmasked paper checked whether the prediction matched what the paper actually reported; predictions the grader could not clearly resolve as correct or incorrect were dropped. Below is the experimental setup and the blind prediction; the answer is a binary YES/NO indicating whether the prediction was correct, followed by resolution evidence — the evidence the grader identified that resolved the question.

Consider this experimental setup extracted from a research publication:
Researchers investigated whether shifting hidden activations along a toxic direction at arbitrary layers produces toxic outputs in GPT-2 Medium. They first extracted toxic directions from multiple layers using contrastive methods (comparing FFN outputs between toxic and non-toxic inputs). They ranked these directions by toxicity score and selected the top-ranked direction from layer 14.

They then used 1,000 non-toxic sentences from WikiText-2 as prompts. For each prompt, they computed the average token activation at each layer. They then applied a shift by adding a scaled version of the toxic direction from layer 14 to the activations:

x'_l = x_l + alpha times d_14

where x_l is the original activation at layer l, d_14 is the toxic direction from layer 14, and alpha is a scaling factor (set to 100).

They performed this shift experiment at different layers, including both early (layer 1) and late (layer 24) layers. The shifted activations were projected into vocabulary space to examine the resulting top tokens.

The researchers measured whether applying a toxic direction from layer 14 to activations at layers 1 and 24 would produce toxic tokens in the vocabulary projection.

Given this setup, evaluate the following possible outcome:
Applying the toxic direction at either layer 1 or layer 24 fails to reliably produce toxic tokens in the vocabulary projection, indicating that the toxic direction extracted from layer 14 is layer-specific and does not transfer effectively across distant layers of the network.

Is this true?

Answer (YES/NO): NO